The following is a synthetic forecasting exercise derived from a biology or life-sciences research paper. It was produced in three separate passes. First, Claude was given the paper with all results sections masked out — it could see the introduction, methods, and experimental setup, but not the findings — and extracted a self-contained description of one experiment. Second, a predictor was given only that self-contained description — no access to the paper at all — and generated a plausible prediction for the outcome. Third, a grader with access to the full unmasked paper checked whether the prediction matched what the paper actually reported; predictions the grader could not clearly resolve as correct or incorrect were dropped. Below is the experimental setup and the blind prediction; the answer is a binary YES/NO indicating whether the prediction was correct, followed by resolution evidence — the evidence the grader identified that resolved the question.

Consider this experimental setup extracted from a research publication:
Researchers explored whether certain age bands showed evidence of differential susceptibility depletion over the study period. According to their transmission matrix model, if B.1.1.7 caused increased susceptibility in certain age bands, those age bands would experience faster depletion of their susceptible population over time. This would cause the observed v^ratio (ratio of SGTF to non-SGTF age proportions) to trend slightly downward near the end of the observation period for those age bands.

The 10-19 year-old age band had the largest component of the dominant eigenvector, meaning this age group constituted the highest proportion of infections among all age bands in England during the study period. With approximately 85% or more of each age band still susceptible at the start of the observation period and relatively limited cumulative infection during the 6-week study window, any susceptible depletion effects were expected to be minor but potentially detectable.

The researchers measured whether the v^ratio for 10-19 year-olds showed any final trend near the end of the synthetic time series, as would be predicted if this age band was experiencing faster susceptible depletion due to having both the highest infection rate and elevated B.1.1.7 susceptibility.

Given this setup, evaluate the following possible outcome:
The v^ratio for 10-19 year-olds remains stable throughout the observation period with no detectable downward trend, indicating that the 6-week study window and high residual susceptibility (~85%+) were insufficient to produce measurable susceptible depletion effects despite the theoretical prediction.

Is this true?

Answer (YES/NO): NO